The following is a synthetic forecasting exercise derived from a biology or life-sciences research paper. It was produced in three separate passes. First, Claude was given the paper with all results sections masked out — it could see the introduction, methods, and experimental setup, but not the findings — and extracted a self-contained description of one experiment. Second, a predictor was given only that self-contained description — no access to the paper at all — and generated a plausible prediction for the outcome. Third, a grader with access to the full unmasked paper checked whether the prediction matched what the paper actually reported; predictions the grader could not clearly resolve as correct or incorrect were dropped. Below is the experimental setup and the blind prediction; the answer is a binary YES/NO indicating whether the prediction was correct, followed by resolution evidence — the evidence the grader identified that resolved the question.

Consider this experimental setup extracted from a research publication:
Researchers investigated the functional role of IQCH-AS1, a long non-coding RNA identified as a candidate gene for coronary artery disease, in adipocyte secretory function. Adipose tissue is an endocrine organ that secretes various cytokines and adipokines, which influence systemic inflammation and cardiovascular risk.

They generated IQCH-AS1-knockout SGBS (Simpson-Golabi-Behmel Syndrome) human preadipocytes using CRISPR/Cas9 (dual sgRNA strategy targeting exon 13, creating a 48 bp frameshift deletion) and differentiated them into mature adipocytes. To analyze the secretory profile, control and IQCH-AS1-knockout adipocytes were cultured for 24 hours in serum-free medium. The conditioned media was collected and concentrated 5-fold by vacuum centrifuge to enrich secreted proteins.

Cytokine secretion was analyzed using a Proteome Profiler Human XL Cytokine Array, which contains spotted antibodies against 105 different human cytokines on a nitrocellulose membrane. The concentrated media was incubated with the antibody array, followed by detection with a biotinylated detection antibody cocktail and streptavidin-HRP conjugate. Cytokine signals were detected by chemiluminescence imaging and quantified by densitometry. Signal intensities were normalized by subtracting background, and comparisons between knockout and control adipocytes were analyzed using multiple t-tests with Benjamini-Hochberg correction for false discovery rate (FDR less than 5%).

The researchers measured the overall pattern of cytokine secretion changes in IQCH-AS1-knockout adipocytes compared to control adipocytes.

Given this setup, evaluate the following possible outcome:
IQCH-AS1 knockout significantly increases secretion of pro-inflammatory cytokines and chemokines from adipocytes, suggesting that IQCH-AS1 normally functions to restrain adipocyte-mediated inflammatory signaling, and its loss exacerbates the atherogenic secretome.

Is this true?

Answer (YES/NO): YES